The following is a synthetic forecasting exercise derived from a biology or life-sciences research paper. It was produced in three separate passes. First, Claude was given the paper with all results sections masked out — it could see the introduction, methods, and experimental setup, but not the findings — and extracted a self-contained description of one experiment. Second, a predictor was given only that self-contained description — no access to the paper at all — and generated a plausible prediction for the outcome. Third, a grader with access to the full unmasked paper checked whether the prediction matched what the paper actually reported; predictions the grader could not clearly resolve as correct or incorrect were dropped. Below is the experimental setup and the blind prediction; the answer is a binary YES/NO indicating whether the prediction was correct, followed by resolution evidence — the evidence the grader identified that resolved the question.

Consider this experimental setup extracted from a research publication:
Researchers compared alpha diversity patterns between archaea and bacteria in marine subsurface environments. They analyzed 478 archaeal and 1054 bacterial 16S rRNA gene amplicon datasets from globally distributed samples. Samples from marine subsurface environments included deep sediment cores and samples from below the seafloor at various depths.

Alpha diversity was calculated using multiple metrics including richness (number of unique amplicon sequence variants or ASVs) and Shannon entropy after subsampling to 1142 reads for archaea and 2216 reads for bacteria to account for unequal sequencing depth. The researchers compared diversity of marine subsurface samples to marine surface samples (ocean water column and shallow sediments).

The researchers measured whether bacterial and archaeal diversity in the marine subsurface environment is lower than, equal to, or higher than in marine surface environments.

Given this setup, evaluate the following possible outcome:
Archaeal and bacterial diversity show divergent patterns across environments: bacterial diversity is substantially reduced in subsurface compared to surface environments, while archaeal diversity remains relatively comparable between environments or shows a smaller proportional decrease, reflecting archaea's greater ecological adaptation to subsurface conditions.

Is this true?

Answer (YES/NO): NO